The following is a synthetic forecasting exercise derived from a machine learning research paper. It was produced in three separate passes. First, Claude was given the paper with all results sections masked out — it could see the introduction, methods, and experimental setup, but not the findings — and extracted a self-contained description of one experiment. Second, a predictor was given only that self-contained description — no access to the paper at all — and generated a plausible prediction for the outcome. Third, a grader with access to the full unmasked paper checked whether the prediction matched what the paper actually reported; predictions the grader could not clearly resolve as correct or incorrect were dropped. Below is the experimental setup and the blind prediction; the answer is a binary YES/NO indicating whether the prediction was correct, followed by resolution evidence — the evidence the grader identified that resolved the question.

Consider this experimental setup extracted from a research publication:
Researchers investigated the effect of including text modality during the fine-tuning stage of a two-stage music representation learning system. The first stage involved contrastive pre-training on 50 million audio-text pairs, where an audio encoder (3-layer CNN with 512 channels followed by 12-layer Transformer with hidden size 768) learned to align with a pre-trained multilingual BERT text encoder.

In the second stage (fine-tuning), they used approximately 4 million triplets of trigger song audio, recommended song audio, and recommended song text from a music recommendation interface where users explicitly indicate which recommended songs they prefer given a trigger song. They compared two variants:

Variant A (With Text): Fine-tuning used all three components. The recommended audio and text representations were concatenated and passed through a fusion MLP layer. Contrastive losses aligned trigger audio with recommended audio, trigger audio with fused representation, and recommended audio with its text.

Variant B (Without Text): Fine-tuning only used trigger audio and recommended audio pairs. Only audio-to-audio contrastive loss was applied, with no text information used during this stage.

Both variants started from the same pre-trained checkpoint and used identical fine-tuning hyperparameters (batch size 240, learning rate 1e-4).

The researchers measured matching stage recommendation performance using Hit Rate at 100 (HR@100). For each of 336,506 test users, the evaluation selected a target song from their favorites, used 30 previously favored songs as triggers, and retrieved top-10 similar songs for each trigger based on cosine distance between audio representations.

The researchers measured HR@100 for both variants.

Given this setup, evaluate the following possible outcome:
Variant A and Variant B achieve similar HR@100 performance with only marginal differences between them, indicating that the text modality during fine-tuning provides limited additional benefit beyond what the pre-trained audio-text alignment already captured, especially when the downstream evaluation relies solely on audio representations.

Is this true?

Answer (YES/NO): NO